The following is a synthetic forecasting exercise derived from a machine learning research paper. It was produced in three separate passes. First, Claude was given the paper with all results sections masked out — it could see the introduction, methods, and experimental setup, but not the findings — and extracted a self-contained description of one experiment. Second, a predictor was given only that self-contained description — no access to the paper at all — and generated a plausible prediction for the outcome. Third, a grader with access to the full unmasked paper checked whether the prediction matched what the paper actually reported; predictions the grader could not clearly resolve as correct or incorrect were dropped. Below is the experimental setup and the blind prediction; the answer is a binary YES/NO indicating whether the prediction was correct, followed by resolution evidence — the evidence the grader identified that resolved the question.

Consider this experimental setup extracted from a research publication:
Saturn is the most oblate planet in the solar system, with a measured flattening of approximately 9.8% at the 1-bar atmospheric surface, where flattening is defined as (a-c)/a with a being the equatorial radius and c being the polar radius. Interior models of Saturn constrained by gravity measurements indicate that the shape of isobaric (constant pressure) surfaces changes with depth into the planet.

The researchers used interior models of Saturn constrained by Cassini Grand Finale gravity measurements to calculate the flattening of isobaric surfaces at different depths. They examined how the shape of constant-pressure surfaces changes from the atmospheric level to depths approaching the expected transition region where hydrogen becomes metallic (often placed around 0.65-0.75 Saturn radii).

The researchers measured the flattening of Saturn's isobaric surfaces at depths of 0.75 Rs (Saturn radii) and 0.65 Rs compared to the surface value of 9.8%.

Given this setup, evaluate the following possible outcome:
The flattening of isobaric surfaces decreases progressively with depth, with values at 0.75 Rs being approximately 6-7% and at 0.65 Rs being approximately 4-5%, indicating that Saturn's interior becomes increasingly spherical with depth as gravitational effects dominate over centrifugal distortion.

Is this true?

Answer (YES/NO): NO